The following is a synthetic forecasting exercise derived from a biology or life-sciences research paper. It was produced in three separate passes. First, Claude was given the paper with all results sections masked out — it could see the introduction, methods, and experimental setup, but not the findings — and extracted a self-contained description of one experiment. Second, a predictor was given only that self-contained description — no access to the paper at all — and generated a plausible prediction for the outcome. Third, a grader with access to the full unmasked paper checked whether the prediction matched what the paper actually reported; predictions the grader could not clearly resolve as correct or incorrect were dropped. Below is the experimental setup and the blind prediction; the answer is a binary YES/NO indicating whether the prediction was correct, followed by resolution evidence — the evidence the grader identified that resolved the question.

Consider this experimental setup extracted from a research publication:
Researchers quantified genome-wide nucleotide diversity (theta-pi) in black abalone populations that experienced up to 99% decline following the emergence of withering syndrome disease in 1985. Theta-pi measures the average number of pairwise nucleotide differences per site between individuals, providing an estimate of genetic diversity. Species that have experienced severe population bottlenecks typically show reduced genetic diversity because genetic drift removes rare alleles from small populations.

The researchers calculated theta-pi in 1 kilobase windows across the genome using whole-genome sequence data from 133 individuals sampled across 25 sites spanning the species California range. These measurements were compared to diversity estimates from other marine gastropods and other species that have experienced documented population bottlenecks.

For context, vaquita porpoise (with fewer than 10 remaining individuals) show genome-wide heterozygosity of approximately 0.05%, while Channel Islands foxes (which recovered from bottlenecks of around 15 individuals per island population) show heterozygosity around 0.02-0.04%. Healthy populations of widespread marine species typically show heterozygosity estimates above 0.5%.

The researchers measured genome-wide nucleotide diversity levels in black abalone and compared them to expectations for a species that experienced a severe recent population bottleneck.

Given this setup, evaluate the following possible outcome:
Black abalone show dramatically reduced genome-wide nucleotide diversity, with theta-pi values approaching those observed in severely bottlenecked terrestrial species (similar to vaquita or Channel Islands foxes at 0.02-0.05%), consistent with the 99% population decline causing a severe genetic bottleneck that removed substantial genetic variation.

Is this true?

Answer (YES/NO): NO